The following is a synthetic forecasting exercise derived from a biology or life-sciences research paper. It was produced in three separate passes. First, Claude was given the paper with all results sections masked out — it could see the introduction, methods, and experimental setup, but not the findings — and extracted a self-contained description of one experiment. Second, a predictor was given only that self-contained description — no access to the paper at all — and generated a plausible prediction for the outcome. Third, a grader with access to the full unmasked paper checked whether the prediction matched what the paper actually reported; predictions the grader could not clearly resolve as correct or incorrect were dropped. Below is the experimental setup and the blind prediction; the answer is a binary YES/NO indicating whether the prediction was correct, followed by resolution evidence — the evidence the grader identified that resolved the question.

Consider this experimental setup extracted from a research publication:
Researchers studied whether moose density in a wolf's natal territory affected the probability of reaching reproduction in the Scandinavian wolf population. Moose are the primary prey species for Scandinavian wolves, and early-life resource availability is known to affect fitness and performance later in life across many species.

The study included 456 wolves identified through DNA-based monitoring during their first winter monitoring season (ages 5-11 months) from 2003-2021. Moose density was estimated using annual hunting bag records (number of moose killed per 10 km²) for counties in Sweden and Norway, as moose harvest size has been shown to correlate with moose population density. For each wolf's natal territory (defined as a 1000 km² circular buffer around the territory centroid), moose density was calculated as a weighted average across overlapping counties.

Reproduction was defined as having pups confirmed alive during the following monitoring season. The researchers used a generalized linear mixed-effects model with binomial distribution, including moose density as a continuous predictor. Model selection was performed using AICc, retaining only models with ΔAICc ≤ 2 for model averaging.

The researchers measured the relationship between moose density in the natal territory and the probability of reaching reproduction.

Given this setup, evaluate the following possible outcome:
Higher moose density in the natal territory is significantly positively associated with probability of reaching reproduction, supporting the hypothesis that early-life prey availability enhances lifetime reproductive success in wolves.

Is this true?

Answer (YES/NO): NO